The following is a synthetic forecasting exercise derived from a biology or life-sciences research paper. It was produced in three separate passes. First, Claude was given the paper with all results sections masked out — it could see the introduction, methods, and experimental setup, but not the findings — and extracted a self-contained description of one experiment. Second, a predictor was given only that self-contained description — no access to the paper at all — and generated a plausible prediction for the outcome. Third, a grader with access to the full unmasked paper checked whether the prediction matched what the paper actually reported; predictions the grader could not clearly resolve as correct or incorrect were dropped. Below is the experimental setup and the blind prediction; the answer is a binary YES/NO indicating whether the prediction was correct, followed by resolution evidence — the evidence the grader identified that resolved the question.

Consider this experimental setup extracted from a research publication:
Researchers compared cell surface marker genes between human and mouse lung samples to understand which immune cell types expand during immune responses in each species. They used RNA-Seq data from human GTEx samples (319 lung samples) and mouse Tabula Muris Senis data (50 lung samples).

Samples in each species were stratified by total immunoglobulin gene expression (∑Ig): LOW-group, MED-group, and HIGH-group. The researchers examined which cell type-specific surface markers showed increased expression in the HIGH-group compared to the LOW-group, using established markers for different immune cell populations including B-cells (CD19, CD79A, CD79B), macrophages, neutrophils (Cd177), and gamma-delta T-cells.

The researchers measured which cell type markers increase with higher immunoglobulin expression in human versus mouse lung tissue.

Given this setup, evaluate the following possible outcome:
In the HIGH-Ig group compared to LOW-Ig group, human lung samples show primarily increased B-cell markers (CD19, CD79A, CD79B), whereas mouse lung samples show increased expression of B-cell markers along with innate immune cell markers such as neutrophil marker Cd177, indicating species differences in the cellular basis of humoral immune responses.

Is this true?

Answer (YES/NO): NO